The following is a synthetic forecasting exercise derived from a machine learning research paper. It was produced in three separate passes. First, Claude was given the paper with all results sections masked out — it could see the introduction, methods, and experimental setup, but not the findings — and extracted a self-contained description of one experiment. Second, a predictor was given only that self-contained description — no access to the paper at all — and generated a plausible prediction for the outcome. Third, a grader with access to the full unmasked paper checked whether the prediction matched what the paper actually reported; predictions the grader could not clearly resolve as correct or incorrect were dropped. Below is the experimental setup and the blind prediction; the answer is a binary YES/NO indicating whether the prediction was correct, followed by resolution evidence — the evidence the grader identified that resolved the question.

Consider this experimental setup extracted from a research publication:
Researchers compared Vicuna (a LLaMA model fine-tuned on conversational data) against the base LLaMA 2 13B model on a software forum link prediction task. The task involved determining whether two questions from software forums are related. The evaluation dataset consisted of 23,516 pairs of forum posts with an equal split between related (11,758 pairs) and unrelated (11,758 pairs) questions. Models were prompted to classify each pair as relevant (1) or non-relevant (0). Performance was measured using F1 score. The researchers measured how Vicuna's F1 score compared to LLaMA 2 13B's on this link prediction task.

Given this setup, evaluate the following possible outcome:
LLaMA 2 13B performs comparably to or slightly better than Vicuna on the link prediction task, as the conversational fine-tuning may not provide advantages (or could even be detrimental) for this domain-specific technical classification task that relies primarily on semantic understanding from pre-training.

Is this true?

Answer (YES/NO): NO